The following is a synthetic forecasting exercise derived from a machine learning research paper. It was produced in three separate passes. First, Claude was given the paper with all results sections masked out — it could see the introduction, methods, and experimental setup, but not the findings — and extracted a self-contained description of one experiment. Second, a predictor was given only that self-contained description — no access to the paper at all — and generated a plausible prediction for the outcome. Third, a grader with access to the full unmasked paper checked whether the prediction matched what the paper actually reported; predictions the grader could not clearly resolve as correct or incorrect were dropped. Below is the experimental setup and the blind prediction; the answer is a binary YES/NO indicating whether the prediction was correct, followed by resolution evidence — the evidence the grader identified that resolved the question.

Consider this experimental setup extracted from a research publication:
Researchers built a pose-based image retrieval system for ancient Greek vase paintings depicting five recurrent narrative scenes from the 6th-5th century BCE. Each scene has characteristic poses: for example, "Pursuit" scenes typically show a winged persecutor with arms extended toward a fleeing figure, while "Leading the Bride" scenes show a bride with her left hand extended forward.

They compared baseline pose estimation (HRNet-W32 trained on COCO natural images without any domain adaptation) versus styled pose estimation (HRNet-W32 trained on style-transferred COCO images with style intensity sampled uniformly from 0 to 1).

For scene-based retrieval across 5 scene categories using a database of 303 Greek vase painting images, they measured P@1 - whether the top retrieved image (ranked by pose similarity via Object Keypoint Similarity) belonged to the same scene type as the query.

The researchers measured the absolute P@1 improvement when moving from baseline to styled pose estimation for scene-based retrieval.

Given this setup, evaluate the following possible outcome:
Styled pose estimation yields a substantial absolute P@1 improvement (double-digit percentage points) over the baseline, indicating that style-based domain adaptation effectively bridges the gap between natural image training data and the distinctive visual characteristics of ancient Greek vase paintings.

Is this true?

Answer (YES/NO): NO